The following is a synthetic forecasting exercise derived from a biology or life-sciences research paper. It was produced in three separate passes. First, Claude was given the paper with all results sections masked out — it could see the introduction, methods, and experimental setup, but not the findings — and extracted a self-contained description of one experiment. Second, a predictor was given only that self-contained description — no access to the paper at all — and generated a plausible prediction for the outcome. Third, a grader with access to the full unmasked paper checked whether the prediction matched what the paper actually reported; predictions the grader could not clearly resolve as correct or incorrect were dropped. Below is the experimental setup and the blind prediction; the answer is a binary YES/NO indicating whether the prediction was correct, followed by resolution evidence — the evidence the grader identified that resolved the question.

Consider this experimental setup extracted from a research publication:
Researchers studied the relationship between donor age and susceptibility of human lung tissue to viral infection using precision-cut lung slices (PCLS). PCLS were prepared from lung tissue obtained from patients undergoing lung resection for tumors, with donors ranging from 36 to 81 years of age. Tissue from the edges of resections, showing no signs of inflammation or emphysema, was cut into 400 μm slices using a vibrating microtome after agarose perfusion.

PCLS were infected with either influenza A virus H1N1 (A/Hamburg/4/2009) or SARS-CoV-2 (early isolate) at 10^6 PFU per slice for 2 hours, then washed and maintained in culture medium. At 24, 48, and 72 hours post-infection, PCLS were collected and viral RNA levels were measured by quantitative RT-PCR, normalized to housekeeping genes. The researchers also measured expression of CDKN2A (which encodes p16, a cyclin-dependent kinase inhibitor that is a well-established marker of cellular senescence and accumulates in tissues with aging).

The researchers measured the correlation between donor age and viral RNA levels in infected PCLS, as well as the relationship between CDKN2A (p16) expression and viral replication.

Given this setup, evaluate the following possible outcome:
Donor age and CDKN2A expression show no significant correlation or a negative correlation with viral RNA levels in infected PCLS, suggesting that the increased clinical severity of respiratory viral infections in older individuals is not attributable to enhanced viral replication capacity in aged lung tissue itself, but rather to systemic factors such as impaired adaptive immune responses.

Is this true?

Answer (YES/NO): YES